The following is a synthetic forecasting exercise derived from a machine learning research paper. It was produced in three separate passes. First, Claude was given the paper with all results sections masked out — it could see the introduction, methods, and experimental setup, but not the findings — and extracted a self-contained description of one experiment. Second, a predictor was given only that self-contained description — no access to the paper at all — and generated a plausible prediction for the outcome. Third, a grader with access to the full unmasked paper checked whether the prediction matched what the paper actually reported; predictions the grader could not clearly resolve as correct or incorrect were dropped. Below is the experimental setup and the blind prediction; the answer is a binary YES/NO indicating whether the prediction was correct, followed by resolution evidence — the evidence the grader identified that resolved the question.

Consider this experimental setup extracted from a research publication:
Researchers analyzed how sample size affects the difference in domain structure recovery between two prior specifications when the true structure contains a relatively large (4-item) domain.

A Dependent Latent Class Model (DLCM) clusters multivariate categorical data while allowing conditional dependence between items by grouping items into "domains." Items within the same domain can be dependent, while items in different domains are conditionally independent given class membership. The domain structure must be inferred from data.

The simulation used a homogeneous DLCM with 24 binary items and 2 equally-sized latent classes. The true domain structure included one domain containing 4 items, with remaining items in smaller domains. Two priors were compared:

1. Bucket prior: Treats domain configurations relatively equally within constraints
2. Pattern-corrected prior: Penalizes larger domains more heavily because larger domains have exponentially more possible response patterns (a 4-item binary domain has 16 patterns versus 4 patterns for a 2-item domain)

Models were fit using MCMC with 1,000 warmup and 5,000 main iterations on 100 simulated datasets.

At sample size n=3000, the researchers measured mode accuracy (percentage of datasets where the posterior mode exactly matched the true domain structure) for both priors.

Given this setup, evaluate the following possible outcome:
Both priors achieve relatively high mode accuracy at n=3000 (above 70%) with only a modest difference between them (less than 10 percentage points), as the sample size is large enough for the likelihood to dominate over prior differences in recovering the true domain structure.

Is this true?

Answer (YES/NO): YES